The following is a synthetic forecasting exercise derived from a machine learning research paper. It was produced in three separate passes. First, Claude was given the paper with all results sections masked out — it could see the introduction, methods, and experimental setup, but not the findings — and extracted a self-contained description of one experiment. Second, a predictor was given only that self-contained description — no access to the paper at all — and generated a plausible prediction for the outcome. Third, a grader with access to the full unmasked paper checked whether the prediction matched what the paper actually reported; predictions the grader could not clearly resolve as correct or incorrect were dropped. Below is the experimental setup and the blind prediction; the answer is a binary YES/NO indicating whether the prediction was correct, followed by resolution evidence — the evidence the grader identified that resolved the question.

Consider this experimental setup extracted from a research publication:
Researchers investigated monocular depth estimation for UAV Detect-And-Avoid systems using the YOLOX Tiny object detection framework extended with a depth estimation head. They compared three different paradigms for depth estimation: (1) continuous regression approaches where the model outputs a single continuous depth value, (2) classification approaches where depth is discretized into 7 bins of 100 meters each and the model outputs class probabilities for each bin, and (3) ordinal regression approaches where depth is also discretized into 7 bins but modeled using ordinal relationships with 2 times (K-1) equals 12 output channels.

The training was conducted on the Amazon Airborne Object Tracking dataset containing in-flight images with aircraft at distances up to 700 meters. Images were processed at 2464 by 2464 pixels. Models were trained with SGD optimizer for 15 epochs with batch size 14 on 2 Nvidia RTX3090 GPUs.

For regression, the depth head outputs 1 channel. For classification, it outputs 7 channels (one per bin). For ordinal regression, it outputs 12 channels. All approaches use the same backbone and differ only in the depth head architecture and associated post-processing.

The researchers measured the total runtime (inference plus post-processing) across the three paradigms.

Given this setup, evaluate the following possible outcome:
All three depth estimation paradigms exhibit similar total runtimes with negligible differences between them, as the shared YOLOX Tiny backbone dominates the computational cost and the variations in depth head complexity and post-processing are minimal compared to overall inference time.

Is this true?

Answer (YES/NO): NO